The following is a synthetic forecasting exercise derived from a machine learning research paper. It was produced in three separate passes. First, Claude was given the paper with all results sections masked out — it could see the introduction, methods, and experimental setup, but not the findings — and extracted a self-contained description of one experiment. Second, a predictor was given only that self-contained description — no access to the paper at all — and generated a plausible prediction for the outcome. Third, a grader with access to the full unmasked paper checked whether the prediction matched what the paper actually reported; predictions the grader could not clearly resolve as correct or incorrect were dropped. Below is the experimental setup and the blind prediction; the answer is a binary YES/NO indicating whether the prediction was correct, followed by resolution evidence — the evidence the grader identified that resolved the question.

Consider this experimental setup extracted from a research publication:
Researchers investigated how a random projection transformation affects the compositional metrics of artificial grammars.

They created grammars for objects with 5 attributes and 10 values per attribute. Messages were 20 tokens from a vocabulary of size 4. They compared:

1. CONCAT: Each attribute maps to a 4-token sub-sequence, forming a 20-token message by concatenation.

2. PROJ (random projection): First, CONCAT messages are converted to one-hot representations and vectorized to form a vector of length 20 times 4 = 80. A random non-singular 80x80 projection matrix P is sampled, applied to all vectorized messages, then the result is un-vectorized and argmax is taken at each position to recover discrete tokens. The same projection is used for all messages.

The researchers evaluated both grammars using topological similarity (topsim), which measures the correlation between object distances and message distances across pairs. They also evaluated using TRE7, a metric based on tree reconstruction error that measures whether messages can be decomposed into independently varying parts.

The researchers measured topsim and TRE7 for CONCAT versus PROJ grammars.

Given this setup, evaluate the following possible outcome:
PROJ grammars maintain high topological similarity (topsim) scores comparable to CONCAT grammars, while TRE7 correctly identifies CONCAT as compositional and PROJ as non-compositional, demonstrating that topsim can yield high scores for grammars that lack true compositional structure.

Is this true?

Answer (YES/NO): NO